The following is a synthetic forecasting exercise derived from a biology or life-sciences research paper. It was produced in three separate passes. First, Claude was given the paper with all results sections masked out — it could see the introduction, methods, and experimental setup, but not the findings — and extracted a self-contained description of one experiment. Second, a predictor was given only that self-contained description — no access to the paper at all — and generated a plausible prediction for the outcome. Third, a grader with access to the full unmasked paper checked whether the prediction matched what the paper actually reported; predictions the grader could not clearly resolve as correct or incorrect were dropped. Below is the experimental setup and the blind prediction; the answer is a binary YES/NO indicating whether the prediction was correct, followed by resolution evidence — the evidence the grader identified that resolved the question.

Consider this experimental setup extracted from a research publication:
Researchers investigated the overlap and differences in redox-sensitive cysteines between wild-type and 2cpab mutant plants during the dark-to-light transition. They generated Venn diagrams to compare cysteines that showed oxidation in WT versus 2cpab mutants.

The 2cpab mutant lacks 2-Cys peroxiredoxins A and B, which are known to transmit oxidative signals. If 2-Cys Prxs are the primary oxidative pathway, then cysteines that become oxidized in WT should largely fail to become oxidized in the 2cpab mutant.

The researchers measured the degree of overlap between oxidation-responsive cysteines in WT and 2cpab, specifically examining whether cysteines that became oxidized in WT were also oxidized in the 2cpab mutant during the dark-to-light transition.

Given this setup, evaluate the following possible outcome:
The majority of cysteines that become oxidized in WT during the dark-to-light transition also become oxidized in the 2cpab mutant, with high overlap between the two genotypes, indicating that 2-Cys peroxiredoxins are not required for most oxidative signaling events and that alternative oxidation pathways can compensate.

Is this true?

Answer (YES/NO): NO